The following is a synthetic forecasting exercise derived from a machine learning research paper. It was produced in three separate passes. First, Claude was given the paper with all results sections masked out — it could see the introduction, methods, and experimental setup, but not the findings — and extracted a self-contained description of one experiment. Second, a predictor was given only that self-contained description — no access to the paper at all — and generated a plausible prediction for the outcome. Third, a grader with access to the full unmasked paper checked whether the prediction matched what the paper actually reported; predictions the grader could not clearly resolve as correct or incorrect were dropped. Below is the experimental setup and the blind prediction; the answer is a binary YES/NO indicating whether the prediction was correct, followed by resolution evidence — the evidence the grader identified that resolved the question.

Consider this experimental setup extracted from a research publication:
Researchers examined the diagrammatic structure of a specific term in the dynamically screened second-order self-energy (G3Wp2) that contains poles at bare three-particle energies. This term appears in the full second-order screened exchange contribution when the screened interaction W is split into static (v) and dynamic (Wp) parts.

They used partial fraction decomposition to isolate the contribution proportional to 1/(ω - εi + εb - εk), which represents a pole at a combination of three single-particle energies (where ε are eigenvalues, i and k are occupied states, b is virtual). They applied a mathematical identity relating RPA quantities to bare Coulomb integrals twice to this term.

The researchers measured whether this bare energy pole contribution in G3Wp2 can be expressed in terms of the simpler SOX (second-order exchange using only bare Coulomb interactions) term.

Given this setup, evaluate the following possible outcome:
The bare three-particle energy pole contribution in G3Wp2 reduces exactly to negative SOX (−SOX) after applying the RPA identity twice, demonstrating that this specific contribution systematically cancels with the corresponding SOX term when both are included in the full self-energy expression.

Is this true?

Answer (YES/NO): NO